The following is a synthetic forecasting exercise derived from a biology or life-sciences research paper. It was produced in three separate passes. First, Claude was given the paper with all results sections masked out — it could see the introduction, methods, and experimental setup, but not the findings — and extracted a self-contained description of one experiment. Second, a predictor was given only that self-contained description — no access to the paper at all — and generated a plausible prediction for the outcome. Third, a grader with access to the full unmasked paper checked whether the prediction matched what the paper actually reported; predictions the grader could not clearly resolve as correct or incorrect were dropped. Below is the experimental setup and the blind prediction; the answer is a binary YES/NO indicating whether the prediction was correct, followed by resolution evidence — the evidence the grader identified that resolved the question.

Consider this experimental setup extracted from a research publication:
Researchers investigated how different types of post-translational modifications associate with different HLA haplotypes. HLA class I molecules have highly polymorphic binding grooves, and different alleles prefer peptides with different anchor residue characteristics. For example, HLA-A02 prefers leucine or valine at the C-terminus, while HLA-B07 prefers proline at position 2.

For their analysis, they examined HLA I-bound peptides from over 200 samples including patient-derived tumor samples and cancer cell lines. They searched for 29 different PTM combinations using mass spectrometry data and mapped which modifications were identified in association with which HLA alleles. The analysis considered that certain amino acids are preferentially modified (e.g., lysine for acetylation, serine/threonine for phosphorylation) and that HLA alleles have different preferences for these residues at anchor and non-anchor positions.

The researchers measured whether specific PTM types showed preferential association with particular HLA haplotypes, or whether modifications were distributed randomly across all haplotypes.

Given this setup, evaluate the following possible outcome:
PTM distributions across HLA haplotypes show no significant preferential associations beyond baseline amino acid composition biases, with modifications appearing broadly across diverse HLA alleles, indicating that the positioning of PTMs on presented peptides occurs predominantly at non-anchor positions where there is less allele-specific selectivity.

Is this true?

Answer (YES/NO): NO